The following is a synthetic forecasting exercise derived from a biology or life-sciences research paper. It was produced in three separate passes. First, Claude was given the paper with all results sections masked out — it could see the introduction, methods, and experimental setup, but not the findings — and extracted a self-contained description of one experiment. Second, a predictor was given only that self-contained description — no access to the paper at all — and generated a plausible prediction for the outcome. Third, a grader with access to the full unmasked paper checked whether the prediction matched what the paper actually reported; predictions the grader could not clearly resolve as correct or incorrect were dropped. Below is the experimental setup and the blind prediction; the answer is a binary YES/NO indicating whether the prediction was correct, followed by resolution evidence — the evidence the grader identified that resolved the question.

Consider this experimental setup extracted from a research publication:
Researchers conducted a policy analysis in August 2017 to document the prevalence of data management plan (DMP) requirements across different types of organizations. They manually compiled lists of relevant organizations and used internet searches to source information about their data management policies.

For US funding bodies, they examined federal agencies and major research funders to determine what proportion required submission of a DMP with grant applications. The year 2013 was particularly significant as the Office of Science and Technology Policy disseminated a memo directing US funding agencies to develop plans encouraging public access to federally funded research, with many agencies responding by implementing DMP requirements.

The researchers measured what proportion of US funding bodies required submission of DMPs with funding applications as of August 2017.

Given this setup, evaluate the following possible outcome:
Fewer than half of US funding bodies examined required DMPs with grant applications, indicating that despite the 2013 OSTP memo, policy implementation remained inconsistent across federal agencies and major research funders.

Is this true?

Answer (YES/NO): NO